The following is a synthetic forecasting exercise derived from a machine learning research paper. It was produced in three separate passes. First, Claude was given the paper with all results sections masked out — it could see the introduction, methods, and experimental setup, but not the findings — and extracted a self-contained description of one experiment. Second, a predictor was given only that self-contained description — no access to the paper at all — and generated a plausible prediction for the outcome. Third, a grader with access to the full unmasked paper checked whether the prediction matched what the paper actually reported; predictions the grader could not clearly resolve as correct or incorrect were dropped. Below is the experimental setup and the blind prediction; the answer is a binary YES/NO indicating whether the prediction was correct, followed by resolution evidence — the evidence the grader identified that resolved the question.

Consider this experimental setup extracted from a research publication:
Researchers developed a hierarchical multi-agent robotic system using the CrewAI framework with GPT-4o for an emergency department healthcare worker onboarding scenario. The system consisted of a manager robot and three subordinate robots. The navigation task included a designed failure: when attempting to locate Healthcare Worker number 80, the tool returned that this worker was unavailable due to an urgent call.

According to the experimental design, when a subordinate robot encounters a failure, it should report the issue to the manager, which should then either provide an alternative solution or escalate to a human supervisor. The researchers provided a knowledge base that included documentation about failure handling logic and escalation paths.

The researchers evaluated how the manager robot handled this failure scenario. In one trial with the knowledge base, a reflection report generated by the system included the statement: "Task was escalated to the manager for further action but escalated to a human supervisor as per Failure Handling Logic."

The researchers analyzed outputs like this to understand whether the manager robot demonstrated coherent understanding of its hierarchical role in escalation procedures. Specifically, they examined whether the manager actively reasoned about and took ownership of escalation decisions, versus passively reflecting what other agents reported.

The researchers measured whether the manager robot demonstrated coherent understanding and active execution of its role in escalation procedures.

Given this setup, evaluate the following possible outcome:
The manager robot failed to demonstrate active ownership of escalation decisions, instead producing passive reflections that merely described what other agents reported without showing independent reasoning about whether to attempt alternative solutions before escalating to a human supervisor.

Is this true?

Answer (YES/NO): YES